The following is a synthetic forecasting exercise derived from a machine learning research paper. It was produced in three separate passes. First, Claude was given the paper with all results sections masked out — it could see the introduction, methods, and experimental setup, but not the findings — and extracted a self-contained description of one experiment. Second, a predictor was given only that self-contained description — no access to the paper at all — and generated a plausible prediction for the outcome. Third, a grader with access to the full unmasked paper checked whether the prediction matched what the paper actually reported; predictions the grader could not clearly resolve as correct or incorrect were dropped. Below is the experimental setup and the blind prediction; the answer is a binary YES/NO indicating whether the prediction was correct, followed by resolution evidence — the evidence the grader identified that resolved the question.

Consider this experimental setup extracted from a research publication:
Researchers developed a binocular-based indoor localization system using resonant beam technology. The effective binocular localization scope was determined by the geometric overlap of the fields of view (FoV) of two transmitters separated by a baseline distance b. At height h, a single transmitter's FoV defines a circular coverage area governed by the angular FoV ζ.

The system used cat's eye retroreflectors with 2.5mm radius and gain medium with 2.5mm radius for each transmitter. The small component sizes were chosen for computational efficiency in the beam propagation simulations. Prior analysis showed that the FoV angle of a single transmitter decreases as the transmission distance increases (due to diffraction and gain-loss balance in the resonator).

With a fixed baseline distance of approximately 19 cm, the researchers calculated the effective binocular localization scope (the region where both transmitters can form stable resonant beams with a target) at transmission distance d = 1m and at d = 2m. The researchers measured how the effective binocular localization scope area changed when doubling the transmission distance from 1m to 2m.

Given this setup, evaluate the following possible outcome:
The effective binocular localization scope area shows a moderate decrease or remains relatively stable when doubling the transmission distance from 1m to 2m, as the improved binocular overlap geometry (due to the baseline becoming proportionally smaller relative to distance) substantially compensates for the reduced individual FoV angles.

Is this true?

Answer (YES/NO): NO